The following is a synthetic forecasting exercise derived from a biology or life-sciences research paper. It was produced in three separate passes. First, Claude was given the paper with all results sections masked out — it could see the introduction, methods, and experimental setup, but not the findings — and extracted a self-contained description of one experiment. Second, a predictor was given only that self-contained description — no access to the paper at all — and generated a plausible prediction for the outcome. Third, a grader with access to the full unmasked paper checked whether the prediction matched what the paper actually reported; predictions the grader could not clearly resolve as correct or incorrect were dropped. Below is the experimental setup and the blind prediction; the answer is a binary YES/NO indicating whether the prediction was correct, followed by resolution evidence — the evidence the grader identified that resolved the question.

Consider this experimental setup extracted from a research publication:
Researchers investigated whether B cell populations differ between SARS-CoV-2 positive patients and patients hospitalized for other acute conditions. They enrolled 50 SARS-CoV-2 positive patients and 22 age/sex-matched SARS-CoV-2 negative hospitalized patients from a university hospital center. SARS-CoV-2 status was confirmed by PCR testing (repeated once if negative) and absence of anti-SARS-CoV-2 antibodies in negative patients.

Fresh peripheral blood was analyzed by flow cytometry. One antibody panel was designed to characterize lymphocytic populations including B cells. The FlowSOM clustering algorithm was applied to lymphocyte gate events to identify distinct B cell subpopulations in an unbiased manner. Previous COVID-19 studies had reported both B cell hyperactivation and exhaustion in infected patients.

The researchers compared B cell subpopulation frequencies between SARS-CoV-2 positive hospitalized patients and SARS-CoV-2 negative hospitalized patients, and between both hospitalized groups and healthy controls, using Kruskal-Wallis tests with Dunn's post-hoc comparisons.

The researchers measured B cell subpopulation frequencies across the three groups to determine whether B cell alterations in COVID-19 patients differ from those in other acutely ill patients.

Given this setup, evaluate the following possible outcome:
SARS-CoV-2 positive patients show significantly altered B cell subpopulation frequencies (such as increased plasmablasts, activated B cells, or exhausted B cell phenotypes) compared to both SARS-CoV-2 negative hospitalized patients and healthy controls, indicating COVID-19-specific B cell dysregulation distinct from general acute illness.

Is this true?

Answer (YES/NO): YES